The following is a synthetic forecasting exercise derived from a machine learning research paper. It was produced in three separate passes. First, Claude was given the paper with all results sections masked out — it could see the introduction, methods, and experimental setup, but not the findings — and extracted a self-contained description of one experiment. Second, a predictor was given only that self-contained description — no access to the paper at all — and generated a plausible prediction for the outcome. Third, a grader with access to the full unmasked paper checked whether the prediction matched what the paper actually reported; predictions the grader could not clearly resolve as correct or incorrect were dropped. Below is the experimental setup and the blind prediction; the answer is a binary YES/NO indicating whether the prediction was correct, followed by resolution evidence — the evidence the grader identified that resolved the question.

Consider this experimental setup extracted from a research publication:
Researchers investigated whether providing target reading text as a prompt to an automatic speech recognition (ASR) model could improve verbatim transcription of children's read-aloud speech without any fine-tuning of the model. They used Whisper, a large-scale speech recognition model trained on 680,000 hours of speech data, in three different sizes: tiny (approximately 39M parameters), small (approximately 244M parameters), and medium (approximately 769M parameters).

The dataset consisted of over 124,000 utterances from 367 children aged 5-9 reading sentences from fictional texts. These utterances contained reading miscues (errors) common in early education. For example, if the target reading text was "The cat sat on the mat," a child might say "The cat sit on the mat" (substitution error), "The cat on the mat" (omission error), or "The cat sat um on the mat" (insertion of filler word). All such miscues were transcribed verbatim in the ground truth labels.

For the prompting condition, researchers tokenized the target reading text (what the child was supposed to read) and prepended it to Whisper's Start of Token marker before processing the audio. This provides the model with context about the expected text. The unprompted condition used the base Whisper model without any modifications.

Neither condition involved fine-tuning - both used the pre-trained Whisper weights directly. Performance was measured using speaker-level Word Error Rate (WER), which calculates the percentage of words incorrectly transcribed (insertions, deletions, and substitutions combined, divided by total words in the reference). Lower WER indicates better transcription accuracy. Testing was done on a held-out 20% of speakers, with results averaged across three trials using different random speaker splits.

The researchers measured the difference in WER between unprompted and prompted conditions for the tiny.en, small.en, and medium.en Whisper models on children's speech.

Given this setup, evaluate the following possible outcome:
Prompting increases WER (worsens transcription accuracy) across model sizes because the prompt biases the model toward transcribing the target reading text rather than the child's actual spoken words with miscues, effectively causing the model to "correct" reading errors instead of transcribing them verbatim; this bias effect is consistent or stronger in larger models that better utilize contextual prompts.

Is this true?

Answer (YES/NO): NO